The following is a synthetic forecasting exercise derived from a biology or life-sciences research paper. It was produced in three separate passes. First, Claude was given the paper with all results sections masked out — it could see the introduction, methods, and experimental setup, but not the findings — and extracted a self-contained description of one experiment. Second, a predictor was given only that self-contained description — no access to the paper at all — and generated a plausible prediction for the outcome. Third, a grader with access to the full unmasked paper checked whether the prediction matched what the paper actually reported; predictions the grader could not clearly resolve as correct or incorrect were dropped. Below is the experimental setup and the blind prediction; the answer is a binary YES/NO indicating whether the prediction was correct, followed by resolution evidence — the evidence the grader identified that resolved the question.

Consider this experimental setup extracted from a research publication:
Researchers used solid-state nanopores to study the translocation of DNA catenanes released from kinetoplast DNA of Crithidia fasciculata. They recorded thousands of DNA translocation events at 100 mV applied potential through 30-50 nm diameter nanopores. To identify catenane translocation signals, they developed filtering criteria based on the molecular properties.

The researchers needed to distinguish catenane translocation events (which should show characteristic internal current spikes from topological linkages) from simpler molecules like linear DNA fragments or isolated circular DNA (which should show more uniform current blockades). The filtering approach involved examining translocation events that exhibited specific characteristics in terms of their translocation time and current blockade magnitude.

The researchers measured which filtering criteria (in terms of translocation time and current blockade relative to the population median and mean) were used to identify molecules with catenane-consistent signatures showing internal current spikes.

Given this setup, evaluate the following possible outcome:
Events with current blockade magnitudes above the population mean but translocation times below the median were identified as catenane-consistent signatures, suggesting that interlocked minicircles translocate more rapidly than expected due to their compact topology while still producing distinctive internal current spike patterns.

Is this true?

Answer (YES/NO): NO